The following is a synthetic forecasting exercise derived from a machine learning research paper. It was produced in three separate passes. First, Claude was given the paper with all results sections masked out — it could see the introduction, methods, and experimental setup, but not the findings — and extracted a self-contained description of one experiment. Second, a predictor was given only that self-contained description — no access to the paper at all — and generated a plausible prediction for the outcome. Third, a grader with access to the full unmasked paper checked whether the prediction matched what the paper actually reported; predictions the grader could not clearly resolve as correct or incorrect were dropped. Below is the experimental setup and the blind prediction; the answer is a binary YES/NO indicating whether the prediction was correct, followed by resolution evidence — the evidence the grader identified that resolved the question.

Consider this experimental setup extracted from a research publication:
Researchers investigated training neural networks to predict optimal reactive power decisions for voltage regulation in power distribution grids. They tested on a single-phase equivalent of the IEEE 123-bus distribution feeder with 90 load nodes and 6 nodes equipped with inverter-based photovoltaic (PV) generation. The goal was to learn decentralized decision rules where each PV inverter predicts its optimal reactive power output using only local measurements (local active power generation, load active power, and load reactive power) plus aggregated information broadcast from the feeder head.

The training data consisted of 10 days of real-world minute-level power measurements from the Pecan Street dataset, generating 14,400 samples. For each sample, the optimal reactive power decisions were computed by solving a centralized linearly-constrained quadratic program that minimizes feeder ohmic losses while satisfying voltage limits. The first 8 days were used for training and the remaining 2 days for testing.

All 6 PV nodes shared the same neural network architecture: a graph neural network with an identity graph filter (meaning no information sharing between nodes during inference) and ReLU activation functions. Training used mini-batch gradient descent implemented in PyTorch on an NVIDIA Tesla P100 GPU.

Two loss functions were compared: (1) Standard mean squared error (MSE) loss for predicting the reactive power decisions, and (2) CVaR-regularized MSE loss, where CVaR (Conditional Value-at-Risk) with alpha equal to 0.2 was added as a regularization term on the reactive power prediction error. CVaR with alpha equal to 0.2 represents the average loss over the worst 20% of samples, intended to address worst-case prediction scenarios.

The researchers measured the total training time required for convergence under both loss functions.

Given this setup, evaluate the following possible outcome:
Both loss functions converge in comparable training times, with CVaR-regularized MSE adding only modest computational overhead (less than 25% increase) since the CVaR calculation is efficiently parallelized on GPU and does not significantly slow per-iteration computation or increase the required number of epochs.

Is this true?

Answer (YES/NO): NO